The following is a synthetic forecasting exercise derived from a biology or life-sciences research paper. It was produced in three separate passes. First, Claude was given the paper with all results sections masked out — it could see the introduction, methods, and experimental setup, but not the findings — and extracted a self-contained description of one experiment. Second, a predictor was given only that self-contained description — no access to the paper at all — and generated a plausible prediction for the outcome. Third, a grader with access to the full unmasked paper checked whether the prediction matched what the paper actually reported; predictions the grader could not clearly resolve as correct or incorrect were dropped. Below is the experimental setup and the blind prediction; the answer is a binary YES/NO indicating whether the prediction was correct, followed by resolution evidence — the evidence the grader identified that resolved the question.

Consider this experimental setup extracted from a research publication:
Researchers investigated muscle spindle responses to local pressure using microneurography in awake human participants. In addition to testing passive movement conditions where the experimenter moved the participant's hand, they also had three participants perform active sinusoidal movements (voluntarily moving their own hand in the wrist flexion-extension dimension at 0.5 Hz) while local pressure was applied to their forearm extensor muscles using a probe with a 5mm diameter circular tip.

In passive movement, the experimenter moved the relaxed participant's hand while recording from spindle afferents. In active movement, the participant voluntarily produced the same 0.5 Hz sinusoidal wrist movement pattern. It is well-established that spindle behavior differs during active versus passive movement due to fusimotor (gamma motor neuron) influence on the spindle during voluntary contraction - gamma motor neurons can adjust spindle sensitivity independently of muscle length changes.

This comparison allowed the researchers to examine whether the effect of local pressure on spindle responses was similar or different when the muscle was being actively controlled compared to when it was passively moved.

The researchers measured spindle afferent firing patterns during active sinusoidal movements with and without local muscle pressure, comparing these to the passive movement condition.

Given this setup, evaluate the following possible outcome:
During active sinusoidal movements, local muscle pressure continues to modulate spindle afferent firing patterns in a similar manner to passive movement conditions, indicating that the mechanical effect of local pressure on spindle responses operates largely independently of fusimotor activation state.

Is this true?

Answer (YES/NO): YES